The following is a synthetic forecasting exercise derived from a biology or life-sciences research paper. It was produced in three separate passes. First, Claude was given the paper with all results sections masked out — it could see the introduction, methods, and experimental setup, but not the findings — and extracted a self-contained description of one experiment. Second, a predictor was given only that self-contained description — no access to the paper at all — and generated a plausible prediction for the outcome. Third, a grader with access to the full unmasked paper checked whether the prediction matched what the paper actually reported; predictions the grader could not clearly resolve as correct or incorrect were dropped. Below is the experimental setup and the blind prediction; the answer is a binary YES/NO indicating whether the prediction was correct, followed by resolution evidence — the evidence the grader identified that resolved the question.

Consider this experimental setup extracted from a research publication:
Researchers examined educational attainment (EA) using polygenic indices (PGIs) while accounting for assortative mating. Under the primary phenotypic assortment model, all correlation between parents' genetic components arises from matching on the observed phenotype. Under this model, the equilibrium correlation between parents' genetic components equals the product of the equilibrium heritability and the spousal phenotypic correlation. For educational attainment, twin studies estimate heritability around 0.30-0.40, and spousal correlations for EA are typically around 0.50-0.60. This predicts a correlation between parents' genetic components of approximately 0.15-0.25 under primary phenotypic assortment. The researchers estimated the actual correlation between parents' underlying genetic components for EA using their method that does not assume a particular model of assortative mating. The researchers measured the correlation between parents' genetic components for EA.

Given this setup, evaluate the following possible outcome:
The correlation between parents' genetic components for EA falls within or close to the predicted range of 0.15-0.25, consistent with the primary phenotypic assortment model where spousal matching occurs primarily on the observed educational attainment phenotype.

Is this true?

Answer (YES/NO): NO